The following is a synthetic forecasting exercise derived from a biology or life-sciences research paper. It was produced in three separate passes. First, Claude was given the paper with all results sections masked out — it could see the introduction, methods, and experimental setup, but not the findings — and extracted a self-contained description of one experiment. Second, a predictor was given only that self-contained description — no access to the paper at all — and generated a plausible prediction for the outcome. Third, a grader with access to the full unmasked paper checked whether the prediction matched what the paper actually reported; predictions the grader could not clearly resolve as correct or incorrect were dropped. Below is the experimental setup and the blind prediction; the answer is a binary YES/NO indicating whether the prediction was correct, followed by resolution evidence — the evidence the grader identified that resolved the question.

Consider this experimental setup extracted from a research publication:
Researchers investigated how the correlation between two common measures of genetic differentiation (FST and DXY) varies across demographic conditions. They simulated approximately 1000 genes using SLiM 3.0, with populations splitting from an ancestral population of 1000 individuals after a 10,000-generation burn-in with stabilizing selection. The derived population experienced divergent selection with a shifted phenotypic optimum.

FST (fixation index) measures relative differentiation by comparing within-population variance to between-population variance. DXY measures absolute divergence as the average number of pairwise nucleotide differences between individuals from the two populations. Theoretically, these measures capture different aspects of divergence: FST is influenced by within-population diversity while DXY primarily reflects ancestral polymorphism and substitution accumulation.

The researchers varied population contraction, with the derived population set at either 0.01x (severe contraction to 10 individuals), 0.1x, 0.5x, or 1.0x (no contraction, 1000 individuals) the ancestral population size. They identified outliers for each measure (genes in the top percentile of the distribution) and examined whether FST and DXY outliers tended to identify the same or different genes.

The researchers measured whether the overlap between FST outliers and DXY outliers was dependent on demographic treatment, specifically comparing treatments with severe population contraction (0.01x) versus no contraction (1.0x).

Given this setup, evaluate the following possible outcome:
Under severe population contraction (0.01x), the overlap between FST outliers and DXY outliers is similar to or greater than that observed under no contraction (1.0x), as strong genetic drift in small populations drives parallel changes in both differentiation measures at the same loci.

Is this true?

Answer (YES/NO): NO